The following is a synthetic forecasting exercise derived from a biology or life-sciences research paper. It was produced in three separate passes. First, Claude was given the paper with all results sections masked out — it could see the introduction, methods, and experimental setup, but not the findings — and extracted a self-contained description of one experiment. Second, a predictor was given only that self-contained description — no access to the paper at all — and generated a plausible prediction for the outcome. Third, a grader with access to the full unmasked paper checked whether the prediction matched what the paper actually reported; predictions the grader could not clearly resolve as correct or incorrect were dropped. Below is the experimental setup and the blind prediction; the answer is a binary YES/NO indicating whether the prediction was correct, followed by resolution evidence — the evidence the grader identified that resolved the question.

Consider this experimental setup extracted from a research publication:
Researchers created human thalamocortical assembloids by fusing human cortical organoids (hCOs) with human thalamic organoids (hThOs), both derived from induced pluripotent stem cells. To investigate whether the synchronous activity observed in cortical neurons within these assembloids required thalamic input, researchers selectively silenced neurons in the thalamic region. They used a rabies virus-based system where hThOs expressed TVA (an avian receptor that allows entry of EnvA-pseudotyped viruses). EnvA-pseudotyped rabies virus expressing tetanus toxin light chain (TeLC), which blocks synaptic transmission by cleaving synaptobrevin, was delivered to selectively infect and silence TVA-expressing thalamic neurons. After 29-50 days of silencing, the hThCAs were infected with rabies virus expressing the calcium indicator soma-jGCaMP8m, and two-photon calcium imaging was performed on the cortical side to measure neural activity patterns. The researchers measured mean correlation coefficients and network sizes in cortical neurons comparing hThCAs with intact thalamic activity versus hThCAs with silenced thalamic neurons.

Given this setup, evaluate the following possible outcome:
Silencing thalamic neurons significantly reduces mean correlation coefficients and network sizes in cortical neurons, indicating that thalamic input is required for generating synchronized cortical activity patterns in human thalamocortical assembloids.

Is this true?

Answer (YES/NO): NO